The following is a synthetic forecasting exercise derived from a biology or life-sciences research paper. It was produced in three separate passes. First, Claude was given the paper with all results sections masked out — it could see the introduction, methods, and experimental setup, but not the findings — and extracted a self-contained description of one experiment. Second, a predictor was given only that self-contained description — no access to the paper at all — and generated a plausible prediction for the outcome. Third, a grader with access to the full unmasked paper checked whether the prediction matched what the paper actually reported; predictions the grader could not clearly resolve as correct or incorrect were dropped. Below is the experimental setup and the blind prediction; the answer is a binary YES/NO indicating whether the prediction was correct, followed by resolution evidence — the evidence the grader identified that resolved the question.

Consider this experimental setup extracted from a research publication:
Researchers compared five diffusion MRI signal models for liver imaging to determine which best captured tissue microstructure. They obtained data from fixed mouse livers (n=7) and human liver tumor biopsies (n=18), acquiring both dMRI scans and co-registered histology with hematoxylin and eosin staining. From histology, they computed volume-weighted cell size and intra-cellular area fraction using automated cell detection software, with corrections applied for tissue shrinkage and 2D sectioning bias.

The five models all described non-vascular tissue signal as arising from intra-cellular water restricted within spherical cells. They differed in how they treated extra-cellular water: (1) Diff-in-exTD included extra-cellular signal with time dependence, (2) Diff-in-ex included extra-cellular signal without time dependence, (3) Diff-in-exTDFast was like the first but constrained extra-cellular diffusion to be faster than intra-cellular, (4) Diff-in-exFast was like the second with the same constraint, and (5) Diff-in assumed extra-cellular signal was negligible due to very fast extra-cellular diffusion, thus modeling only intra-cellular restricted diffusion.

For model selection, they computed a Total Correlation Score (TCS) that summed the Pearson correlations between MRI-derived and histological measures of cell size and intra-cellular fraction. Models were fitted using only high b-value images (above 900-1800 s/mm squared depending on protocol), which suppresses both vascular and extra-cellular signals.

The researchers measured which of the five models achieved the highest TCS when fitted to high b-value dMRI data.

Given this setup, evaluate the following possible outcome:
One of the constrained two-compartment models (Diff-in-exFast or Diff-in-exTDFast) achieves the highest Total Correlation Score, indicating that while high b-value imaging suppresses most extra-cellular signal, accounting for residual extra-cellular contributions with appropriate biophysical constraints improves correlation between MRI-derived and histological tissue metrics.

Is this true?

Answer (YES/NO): NO